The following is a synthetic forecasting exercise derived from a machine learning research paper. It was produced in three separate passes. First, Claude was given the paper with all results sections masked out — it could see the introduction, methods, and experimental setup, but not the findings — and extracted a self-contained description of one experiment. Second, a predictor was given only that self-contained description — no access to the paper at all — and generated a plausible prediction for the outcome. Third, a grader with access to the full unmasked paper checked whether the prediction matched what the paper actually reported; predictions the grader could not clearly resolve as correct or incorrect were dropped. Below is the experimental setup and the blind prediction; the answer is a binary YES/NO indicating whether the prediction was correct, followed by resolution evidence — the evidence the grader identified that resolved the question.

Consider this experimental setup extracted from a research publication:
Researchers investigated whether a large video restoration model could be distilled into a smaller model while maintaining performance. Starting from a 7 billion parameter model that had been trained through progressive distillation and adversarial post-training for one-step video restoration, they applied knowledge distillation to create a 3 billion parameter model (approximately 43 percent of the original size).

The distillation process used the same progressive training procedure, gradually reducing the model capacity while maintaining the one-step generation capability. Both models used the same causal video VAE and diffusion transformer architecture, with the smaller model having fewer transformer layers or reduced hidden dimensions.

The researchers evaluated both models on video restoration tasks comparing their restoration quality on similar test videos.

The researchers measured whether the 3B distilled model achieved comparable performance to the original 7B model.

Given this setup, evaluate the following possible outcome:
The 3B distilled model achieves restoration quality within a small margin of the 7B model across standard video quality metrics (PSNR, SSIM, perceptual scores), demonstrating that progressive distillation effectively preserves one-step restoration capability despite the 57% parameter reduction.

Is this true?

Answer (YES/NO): YES